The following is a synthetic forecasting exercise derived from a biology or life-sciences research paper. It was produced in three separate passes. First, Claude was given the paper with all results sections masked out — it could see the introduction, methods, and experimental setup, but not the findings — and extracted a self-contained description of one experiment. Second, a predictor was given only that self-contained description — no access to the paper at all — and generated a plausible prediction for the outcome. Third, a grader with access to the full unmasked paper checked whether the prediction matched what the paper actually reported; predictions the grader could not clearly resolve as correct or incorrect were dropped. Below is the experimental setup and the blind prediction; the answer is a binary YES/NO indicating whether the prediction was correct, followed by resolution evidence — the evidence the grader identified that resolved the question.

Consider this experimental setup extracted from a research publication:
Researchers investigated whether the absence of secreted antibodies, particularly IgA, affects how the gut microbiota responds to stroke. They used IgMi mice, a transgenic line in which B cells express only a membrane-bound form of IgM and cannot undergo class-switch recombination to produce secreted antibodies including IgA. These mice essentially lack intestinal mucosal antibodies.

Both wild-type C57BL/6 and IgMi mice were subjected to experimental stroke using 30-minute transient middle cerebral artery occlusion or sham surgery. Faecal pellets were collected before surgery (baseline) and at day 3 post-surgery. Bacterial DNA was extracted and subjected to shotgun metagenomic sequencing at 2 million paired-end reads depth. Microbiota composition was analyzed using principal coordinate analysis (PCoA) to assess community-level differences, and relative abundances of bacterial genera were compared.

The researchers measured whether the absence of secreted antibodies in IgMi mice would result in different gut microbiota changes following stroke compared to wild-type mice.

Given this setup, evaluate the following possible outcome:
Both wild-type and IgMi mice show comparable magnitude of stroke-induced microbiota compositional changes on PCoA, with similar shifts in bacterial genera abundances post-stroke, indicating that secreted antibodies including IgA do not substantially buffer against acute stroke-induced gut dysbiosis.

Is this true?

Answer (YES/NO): NO